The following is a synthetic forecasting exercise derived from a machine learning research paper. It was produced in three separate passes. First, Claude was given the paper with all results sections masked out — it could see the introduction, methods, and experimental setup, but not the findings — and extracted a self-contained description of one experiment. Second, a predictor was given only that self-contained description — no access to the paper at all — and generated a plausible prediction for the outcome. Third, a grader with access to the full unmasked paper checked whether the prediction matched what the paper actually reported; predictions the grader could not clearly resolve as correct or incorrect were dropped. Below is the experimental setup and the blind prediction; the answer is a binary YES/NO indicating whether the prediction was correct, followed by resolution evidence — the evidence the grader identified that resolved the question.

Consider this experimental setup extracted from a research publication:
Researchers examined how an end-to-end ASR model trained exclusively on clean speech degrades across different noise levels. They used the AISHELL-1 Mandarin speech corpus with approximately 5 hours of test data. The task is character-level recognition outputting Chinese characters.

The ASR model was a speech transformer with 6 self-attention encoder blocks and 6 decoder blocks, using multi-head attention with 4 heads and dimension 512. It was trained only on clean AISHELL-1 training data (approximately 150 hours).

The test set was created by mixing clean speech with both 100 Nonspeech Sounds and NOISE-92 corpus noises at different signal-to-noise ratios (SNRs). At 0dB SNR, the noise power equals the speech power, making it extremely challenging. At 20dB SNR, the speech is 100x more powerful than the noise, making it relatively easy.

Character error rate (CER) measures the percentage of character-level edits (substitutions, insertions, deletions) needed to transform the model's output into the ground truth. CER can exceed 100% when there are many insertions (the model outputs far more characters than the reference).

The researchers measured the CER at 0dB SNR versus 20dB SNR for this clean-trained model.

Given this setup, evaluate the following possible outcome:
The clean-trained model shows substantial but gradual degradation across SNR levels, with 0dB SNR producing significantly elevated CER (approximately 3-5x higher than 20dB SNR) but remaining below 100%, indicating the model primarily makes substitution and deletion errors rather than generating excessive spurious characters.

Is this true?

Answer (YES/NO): NO